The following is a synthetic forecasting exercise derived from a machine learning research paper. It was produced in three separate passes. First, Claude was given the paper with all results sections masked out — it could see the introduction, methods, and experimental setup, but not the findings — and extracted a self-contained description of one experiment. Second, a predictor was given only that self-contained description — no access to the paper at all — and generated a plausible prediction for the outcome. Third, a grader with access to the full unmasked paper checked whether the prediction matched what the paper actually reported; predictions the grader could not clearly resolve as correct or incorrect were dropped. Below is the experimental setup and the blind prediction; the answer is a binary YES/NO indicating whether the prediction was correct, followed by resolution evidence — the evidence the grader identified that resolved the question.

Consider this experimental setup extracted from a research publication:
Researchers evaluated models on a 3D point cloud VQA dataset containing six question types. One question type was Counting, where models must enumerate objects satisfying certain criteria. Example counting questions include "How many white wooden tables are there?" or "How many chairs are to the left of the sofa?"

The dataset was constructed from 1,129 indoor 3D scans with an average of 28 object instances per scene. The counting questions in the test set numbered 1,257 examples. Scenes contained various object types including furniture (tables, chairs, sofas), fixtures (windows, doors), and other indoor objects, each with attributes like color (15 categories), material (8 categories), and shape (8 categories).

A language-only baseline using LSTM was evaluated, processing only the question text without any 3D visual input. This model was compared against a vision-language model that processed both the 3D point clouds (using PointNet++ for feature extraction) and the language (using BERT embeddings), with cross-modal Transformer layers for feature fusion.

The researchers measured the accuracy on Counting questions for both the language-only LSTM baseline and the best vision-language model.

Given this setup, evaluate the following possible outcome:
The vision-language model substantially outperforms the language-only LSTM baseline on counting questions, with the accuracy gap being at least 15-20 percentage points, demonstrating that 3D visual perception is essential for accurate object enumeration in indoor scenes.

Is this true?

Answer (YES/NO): NO